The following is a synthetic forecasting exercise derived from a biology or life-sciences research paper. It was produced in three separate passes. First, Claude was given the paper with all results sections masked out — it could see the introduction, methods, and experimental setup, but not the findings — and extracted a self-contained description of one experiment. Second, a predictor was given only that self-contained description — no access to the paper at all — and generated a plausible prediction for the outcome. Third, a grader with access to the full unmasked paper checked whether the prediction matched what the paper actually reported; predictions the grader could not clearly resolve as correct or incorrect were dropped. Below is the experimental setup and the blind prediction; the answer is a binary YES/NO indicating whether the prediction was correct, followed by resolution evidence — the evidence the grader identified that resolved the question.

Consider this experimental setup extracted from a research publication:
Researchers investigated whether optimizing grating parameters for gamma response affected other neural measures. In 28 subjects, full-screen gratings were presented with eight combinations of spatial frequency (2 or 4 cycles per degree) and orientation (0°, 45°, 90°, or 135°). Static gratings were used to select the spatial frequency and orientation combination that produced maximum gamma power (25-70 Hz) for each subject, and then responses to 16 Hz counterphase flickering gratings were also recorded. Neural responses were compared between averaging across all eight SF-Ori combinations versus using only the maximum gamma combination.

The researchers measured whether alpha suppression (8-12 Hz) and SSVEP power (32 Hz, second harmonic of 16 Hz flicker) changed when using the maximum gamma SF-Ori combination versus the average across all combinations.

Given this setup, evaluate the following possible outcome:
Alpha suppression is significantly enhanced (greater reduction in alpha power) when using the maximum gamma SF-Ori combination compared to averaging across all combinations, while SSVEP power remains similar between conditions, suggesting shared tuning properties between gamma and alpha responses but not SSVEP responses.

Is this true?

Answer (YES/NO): NO